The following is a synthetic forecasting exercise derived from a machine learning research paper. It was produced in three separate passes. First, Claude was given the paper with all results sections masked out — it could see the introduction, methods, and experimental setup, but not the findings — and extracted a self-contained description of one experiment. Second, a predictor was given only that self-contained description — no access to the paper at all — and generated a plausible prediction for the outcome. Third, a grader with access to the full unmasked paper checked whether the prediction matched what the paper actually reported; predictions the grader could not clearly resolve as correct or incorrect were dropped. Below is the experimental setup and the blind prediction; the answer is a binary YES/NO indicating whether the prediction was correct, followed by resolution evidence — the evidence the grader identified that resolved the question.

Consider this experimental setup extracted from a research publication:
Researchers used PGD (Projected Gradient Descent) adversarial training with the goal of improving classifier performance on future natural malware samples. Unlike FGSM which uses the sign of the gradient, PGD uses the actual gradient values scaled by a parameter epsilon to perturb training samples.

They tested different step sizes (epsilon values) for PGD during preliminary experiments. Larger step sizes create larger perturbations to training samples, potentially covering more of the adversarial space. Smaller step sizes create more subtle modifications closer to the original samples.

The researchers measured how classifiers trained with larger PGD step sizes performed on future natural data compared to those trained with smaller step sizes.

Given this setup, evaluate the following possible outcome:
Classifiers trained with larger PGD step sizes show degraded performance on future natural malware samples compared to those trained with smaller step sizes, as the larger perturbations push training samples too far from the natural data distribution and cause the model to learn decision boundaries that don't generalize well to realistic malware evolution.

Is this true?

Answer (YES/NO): YES